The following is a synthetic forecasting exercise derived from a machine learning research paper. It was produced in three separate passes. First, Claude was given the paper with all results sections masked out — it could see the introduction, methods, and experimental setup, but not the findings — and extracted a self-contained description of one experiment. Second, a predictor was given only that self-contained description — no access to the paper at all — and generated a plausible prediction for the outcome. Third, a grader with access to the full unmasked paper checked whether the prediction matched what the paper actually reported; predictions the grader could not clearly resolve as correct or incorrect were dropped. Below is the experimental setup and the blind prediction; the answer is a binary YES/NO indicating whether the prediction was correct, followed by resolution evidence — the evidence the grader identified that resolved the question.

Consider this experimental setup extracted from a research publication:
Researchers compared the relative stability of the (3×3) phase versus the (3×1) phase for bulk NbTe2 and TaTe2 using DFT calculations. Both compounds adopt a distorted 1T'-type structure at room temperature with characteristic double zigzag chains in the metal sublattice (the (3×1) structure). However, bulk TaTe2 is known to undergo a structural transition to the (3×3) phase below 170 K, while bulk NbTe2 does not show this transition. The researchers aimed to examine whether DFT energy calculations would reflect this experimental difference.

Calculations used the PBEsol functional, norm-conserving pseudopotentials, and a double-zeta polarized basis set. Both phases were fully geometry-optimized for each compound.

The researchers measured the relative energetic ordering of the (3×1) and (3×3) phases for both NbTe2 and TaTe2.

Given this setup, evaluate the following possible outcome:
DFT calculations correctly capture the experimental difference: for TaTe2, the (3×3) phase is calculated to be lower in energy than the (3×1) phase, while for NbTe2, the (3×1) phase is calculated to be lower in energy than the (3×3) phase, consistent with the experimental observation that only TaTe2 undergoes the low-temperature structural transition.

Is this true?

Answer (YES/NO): YES